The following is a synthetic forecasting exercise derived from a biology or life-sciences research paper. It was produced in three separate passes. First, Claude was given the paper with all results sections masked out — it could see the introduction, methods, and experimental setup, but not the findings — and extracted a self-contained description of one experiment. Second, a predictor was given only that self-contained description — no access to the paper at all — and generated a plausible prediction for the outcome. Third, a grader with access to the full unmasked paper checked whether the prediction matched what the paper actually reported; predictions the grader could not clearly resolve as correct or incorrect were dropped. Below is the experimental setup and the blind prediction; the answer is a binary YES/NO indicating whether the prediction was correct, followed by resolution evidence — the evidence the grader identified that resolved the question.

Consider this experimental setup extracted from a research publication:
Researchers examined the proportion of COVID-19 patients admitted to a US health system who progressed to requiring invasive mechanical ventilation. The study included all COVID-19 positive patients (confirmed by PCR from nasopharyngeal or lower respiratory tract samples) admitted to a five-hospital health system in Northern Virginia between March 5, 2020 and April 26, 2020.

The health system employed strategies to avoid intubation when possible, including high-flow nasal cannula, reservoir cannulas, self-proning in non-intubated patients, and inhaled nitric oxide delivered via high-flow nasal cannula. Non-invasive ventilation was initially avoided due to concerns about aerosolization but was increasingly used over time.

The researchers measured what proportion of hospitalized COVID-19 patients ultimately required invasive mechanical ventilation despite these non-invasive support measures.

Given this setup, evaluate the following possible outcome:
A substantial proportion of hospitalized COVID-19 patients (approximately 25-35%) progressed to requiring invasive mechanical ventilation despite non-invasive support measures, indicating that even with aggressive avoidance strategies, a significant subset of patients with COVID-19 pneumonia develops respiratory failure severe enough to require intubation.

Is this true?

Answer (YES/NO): NO